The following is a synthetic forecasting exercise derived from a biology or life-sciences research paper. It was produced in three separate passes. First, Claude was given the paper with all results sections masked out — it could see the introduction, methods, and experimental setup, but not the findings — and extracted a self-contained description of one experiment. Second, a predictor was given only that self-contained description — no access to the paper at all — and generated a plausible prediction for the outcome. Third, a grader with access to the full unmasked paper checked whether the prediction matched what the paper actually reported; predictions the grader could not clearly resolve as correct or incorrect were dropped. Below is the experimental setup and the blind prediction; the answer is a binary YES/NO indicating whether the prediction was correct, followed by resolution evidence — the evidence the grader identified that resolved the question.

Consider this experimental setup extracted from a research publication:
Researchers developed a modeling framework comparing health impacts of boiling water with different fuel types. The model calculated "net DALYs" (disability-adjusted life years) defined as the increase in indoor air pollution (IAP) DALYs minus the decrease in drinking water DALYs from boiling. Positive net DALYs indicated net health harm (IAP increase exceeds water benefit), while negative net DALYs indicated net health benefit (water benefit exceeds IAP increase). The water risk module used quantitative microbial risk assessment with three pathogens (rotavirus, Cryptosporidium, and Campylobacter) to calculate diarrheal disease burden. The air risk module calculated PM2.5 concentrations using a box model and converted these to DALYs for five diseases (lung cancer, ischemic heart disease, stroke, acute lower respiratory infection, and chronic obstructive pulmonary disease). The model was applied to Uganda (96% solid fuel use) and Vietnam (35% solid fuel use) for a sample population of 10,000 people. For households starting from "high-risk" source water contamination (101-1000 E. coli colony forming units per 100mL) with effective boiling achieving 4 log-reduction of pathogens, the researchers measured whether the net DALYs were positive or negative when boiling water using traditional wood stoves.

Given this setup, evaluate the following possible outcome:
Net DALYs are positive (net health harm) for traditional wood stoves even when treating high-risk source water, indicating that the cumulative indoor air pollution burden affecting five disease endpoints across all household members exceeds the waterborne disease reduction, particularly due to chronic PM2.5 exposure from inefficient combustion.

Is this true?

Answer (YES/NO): NO